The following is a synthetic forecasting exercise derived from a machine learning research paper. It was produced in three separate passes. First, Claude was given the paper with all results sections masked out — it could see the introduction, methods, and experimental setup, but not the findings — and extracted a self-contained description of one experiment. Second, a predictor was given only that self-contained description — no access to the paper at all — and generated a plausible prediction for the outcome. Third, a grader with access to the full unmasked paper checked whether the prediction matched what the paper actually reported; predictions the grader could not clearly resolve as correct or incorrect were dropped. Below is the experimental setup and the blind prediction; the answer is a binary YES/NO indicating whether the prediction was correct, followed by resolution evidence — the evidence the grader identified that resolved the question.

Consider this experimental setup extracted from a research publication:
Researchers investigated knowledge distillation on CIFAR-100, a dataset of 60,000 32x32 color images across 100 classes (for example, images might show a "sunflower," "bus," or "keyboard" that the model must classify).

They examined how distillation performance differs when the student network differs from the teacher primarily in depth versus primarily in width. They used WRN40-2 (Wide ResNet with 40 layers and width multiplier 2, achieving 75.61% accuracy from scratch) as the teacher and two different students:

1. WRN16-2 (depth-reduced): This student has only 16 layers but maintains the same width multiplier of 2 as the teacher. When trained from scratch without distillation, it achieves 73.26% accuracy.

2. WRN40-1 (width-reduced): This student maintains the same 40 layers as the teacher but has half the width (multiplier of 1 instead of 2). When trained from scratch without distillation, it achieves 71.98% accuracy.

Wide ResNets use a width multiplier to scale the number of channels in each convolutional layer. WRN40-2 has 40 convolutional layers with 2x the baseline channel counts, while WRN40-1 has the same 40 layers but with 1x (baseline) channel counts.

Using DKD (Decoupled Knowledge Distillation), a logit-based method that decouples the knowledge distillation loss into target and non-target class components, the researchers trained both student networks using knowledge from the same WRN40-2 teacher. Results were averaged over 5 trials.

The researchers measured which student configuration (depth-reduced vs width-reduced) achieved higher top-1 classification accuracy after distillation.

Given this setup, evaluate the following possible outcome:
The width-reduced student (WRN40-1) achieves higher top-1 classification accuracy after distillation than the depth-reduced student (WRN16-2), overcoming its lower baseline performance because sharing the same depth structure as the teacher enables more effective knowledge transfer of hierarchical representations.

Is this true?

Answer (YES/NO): NO